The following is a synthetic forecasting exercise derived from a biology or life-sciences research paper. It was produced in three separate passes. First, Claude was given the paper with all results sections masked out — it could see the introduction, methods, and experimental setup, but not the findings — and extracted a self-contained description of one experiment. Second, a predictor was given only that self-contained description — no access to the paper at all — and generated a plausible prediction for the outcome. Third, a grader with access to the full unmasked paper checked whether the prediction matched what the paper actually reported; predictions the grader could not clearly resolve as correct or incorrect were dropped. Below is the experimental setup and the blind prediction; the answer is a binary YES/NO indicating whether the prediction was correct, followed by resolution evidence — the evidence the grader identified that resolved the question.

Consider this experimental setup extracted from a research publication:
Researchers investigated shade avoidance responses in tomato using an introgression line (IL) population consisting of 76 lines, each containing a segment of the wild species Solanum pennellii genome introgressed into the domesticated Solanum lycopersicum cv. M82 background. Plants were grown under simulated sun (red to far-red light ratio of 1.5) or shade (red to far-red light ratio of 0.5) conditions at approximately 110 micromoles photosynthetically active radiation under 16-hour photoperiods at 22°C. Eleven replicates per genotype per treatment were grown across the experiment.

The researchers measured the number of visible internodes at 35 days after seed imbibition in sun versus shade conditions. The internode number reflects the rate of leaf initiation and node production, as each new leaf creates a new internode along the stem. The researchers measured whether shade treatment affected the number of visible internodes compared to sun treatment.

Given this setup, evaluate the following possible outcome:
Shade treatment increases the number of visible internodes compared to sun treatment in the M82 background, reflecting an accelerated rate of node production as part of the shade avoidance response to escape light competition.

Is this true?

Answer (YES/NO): NO